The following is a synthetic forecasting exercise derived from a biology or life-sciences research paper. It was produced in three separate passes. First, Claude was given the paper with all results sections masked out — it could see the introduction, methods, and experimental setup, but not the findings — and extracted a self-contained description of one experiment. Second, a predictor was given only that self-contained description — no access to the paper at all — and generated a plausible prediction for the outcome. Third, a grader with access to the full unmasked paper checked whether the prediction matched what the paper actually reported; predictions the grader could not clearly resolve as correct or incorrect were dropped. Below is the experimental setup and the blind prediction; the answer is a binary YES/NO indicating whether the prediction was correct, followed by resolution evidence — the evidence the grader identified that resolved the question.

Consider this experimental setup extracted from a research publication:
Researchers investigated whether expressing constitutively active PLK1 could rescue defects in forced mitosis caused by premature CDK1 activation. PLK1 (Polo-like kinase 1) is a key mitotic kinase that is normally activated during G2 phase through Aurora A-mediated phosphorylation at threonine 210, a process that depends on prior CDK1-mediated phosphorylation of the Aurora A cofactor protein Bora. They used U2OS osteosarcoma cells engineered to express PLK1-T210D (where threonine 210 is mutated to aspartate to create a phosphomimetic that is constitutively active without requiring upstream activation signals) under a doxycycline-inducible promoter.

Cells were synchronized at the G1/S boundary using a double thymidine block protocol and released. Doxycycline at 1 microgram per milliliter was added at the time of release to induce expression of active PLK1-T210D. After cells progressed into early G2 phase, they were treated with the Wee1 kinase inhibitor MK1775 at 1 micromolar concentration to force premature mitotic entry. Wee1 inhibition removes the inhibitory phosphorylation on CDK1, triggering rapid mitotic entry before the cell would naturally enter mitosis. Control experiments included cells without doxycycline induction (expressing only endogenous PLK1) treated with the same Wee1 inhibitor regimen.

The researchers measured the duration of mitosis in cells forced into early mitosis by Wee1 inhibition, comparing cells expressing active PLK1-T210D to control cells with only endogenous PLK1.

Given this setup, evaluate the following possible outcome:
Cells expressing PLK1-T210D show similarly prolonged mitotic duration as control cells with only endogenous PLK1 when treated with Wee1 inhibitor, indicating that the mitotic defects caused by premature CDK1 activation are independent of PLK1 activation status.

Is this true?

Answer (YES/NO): NO